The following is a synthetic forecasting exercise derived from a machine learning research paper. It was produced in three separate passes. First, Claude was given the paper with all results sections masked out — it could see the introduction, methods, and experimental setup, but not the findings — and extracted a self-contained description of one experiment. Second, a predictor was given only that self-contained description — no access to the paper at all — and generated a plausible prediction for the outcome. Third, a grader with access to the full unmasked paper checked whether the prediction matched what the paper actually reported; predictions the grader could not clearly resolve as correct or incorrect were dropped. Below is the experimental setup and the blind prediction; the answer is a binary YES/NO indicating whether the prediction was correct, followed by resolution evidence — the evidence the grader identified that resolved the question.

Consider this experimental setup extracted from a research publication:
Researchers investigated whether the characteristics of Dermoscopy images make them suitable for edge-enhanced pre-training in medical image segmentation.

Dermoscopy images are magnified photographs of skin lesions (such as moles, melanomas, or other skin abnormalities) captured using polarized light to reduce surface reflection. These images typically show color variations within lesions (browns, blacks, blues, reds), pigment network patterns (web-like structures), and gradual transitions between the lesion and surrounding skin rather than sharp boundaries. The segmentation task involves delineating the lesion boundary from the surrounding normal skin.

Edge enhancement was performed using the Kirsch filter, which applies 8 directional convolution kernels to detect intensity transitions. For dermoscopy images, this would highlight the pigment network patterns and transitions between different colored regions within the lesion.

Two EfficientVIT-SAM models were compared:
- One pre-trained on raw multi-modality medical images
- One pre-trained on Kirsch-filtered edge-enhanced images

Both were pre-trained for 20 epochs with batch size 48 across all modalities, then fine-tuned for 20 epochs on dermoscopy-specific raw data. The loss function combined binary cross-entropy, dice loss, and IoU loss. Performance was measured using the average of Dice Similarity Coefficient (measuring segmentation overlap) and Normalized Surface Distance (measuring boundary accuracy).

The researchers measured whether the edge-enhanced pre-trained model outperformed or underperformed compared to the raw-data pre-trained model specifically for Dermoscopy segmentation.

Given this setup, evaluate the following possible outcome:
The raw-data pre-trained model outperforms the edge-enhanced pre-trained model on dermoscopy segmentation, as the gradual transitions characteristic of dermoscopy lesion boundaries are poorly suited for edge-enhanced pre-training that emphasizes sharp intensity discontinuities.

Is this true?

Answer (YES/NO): YES